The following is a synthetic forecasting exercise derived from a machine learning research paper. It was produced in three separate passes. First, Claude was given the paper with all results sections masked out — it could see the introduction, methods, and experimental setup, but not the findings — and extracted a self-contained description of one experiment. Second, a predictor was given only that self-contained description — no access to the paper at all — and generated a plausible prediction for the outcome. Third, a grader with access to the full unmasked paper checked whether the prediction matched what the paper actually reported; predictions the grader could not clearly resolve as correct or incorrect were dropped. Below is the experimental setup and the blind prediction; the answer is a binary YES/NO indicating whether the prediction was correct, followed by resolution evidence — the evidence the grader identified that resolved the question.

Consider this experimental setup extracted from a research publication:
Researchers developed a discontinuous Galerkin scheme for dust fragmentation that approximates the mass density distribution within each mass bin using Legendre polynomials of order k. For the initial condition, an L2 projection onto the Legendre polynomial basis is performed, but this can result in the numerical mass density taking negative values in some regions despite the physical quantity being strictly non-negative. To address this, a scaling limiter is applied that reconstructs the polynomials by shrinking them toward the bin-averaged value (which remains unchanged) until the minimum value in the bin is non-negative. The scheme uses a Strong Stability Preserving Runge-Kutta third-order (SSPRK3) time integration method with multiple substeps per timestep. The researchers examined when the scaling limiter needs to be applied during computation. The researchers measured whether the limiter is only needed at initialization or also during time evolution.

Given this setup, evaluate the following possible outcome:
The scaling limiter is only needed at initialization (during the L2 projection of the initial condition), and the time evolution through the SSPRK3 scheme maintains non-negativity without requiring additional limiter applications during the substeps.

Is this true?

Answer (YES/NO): NO